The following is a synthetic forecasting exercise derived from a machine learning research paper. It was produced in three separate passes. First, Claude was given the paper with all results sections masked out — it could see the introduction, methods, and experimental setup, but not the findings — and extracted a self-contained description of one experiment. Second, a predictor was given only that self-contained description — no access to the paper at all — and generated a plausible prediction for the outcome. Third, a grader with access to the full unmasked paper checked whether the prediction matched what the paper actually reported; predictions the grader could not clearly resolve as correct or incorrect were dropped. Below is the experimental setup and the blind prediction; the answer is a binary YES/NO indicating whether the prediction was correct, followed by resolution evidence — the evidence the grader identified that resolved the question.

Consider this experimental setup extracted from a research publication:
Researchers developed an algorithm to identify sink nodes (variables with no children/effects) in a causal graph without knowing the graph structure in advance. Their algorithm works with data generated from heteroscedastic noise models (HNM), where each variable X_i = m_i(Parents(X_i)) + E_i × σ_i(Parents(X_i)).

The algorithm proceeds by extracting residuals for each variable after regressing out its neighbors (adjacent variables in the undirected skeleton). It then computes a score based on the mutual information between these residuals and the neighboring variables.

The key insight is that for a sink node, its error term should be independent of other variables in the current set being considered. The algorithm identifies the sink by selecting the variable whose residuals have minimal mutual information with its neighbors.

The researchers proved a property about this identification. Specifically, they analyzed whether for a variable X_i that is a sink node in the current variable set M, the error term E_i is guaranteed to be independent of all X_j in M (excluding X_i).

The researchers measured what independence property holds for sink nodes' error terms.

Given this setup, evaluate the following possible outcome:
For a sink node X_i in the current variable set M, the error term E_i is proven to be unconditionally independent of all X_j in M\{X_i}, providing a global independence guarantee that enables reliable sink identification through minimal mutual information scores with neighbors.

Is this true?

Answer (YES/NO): YES